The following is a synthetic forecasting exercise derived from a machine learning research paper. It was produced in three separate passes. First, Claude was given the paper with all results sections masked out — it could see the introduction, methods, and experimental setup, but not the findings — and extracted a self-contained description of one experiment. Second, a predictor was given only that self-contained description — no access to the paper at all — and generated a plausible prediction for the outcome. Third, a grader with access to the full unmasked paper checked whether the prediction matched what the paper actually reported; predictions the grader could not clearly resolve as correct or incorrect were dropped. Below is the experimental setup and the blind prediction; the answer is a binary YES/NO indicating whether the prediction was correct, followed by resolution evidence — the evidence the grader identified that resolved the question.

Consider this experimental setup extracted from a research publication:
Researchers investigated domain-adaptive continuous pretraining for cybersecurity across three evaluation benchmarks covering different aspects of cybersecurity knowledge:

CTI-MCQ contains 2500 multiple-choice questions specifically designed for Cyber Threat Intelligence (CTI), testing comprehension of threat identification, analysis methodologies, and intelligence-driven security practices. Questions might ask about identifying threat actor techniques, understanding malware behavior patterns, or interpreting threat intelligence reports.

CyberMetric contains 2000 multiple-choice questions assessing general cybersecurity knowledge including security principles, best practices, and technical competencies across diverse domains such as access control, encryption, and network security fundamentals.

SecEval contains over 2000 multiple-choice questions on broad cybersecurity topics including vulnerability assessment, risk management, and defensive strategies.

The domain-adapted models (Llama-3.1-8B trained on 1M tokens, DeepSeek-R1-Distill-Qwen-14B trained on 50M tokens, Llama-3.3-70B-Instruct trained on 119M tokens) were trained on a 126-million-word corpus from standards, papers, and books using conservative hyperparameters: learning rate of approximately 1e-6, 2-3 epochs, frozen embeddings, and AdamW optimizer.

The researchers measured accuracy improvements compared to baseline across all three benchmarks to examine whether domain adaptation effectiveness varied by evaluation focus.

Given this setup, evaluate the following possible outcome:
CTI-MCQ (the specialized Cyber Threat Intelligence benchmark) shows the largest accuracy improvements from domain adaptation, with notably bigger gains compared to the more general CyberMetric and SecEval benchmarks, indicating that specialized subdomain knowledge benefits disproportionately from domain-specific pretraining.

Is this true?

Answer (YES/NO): NO